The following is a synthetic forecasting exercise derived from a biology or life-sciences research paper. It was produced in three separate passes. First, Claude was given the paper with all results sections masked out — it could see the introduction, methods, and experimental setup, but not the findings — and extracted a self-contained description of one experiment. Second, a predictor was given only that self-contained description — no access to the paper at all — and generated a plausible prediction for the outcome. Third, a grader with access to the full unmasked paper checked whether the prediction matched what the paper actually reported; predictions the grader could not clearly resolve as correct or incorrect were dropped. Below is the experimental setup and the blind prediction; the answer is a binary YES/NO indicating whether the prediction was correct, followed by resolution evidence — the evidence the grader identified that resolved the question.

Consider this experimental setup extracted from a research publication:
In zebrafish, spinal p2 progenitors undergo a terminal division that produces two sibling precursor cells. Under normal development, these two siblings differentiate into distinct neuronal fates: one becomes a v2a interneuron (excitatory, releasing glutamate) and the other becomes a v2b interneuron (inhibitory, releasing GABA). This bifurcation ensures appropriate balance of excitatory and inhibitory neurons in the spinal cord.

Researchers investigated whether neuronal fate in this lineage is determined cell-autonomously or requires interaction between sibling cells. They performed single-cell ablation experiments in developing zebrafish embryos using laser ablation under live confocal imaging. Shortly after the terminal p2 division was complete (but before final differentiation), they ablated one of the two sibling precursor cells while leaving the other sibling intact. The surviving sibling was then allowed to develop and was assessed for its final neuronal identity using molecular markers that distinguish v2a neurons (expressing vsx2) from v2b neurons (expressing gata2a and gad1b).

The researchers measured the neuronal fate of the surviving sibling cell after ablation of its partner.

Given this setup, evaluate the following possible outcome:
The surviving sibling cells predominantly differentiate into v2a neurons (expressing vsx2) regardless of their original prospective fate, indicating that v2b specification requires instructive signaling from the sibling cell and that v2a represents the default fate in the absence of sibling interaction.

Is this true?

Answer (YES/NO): YES